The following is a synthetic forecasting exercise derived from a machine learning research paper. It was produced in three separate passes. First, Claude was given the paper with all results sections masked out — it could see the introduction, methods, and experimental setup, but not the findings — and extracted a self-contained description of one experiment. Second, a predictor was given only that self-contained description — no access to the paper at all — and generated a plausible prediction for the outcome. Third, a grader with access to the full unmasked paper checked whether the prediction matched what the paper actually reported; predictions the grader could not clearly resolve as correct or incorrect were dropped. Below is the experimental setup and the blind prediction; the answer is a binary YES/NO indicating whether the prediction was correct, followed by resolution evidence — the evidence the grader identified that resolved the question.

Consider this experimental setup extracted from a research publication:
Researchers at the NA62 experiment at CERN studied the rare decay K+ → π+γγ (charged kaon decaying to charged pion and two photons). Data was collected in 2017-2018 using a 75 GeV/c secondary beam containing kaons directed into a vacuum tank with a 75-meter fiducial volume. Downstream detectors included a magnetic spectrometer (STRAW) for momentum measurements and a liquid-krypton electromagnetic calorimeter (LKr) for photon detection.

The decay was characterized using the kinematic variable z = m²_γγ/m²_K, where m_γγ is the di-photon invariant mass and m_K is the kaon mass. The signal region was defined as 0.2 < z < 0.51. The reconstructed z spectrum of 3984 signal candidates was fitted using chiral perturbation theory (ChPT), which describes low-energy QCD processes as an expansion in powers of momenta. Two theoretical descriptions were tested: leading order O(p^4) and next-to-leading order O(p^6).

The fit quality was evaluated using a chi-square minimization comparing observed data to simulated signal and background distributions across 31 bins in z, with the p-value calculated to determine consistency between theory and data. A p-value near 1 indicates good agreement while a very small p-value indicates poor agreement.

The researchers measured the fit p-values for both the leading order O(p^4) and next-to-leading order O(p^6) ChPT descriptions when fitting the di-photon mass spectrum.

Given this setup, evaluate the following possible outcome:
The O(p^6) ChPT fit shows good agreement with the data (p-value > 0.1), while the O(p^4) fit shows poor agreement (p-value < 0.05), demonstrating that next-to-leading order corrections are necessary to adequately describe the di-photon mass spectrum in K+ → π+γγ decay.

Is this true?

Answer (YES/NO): YES